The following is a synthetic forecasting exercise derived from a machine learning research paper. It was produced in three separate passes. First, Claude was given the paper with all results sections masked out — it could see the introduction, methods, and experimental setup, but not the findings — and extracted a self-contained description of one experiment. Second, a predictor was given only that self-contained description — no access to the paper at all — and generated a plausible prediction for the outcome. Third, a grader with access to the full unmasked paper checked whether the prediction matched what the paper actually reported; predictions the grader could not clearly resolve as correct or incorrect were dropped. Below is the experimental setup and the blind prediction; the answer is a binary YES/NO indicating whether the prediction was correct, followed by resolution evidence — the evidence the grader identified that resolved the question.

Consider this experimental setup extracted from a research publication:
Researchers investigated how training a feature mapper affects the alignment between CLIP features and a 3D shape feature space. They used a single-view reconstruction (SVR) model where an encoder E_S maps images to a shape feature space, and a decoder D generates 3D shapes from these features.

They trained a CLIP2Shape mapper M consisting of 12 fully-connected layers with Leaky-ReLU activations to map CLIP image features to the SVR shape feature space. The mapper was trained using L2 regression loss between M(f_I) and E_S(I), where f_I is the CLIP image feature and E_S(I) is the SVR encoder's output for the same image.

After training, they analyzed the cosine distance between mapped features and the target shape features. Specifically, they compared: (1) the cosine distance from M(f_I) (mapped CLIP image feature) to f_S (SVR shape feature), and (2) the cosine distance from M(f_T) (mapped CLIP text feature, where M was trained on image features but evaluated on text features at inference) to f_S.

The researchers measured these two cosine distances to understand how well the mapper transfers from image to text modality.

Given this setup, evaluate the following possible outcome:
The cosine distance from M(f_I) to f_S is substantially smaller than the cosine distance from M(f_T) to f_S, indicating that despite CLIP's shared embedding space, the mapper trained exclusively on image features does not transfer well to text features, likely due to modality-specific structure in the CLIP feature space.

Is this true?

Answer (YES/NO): YES